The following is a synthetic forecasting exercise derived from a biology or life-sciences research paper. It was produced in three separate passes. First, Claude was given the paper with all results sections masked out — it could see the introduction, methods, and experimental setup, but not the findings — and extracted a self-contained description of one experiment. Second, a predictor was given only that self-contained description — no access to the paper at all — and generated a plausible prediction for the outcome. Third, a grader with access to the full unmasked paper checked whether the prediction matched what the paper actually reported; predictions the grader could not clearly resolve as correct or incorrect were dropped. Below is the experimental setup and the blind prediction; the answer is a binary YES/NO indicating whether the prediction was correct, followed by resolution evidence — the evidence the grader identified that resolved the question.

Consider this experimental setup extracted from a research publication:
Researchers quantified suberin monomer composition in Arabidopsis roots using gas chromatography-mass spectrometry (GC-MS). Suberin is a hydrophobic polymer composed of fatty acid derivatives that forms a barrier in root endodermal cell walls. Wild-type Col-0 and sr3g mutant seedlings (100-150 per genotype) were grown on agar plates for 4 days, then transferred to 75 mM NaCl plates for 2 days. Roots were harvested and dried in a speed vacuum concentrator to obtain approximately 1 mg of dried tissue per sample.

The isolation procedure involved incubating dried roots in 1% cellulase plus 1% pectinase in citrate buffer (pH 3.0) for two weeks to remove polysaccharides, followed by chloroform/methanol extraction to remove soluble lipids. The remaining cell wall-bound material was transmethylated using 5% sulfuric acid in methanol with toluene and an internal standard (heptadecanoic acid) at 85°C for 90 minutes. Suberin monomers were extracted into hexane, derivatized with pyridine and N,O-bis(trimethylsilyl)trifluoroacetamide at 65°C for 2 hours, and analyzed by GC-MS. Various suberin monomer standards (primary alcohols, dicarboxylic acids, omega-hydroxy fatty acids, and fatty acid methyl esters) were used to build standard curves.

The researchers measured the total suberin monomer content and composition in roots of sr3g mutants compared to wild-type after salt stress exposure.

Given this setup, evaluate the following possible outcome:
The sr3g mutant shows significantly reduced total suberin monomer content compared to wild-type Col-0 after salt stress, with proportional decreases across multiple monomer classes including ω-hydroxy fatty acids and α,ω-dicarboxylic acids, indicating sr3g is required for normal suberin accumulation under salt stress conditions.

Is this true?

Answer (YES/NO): NO